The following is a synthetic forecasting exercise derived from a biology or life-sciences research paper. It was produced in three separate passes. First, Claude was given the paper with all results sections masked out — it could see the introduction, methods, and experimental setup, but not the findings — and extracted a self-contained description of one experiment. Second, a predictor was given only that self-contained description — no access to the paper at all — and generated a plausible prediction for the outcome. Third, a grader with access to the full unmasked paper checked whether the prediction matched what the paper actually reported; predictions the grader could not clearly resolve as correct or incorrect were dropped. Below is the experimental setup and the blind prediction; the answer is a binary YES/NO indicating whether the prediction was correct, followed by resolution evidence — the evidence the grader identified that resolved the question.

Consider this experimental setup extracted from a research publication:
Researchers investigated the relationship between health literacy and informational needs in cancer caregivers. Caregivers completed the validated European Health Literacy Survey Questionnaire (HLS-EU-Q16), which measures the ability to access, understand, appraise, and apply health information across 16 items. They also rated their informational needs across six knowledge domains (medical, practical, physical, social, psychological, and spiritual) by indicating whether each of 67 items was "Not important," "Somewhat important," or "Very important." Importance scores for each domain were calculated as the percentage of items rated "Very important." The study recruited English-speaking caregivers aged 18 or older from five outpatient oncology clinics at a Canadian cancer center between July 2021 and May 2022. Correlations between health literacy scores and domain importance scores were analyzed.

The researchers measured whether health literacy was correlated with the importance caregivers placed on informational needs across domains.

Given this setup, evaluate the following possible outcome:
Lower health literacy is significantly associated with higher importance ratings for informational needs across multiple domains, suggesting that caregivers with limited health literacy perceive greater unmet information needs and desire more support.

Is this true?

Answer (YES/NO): YES